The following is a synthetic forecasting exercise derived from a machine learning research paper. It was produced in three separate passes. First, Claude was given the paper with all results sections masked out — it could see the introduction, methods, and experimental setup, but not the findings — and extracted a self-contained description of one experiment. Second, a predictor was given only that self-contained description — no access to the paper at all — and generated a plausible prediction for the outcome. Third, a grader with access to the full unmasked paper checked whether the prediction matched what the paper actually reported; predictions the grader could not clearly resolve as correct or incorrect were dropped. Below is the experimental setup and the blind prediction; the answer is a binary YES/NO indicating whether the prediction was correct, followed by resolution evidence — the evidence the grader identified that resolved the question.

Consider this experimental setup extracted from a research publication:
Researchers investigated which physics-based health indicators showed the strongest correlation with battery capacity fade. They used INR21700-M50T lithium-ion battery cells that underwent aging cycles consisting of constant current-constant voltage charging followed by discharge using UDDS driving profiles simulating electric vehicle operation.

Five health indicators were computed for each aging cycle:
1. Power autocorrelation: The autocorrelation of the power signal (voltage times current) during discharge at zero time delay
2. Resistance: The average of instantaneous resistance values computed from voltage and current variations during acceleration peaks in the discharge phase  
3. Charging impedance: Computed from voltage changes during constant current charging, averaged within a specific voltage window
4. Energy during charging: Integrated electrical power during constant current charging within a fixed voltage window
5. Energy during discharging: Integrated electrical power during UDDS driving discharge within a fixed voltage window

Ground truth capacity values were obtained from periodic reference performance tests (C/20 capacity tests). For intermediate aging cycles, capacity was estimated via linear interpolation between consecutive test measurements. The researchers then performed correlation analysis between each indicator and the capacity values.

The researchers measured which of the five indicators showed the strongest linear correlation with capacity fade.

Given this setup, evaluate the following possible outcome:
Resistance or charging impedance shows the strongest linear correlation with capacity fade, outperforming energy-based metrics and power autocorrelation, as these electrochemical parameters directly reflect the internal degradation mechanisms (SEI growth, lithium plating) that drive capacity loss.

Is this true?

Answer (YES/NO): NO